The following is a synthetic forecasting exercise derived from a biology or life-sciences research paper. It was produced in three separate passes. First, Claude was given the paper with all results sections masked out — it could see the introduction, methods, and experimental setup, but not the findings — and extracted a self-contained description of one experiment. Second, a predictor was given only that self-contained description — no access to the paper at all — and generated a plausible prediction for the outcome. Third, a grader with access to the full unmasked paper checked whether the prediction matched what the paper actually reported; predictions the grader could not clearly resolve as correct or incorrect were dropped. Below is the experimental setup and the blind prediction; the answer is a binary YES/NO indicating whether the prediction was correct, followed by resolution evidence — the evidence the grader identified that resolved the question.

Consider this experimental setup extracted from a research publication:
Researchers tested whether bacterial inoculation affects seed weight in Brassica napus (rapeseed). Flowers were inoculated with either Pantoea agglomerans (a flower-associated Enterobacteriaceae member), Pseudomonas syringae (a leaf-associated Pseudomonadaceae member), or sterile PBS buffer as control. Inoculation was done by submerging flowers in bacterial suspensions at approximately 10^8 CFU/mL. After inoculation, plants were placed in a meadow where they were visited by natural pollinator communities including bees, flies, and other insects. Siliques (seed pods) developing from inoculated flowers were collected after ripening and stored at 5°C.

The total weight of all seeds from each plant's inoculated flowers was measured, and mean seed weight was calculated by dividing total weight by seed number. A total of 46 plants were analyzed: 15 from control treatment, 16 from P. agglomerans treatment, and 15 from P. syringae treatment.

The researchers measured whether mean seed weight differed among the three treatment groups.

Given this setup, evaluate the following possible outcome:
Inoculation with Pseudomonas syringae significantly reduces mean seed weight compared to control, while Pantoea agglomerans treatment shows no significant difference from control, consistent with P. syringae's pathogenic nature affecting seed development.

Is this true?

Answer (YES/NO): NO